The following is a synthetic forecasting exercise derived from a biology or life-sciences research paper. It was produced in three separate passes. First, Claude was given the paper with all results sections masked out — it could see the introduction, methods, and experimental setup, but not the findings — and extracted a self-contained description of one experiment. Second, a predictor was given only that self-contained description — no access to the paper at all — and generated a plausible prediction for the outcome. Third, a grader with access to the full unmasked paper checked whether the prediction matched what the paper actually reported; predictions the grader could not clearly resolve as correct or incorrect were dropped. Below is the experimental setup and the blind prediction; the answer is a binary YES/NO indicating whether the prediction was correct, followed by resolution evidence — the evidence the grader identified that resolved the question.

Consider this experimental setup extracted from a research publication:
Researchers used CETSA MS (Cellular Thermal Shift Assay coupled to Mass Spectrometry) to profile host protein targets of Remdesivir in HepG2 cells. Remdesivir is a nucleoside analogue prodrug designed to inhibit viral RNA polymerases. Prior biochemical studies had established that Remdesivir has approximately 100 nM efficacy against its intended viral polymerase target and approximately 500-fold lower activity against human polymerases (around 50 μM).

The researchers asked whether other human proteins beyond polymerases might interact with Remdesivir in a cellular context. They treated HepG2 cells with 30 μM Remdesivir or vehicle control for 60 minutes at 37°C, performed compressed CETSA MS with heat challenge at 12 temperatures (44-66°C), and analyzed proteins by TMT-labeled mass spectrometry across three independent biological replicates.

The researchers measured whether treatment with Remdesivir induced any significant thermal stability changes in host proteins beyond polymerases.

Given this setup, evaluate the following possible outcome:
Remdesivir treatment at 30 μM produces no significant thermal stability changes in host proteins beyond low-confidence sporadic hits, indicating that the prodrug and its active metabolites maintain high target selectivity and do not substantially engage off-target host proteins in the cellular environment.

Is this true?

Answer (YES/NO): NO